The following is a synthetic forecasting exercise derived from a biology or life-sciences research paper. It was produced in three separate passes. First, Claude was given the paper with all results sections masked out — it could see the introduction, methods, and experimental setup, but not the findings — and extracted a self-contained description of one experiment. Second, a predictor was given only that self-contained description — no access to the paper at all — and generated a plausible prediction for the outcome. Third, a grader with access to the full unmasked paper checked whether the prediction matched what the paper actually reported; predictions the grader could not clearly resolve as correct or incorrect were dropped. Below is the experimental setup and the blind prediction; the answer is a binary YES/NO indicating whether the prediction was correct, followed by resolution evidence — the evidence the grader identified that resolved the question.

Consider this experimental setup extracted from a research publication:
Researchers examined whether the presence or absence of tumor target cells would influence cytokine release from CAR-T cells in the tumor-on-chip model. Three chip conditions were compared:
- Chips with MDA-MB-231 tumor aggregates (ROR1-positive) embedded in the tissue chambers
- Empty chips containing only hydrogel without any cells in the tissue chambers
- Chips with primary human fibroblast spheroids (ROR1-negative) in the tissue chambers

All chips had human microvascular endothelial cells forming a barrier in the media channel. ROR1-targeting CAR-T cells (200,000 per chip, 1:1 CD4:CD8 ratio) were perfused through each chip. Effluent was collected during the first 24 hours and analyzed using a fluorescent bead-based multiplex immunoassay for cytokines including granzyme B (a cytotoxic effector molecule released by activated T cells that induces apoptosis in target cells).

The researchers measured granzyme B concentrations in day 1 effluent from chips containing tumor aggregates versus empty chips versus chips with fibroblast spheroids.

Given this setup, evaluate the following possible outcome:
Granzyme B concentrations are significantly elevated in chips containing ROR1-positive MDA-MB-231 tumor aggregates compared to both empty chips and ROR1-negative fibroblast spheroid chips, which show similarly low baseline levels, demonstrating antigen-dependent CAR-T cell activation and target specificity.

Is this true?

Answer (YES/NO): YES